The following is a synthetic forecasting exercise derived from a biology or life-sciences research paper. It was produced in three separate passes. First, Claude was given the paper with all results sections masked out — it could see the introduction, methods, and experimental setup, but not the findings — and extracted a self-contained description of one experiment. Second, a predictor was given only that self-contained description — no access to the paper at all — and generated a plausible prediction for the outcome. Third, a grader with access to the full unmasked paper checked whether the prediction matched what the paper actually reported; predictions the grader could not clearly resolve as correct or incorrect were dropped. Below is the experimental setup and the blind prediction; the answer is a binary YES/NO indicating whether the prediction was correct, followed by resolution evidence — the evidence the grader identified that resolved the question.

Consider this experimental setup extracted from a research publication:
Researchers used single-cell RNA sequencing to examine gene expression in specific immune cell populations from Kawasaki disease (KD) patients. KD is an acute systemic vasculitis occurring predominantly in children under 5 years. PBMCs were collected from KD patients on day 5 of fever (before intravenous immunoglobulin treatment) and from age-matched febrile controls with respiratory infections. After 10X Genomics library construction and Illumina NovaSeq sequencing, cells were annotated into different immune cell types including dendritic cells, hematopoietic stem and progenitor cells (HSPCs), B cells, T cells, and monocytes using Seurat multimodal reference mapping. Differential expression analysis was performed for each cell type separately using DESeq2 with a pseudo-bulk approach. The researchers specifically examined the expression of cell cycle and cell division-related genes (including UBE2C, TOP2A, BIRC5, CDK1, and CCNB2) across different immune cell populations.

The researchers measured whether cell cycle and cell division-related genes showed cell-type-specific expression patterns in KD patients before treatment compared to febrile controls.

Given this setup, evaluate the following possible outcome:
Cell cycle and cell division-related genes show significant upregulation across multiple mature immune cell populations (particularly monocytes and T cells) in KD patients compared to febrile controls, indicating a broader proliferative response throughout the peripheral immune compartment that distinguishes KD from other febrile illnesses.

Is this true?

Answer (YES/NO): NO